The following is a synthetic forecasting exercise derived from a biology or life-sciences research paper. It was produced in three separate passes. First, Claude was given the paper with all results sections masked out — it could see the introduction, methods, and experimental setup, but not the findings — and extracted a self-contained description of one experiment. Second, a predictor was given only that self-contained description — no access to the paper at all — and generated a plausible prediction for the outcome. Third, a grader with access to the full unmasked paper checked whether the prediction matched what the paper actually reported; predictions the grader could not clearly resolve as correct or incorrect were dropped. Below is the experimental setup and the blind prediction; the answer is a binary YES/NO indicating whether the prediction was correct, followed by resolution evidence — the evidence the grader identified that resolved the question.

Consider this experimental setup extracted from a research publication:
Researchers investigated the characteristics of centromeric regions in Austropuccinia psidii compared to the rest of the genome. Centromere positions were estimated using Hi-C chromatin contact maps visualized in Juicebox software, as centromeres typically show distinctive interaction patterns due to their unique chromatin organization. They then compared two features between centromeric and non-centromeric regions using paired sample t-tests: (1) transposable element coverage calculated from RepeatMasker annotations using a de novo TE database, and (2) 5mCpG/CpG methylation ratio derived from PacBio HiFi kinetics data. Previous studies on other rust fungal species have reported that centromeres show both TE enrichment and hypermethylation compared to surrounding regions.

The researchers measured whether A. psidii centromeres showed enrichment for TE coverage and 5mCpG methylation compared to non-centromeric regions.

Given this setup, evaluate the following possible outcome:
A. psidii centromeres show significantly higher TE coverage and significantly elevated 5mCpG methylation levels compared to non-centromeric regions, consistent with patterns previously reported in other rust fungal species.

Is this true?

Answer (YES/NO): NO